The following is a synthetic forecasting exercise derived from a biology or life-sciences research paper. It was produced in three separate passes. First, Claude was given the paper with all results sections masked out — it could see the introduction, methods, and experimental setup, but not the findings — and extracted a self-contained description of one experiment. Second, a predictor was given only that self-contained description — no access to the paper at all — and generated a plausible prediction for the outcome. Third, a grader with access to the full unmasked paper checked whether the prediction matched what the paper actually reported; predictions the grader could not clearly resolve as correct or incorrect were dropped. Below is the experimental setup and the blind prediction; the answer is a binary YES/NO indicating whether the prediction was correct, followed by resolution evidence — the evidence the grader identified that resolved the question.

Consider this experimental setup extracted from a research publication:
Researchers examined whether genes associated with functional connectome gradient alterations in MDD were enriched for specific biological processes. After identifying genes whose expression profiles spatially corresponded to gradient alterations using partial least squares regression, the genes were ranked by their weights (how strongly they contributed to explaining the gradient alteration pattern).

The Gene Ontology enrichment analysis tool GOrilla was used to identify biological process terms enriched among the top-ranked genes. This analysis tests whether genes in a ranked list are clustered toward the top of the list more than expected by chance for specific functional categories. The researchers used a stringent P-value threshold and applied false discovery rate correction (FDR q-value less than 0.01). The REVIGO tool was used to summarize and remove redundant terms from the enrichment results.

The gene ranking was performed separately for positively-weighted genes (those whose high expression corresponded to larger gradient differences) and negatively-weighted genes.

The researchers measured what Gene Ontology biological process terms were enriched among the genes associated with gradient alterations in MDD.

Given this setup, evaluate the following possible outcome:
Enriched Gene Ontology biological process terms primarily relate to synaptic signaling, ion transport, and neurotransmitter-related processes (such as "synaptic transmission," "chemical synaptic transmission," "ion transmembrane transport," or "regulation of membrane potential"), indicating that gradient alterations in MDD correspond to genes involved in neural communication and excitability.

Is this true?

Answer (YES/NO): YES